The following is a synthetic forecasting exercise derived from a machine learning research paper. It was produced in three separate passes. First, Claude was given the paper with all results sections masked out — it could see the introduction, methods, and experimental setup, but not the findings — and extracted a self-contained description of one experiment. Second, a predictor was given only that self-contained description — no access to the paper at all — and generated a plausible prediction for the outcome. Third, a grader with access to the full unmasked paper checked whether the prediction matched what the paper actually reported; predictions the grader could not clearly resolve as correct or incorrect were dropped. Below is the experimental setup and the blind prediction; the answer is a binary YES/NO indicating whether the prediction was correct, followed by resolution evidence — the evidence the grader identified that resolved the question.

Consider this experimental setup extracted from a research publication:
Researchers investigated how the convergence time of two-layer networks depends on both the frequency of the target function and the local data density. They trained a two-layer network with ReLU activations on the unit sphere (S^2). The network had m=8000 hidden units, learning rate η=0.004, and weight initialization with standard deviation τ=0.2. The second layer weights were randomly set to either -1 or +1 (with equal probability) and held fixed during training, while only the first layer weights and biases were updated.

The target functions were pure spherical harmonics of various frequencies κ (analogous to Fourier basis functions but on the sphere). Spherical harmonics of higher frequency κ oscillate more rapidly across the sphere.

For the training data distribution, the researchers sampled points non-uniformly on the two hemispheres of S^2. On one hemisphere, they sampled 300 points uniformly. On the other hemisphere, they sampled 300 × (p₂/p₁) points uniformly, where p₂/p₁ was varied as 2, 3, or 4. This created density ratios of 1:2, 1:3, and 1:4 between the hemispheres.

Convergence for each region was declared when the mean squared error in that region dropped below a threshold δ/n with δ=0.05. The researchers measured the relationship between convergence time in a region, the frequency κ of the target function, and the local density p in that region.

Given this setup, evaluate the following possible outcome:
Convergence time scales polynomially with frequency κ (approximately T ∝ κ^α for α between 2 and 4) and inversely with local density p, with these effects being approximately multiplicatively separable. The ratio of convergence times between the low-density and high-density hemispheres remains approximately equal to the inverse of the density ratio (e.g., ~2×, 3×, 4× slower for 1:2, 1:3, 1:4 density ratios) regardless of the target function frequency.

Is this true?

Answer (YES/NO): NO